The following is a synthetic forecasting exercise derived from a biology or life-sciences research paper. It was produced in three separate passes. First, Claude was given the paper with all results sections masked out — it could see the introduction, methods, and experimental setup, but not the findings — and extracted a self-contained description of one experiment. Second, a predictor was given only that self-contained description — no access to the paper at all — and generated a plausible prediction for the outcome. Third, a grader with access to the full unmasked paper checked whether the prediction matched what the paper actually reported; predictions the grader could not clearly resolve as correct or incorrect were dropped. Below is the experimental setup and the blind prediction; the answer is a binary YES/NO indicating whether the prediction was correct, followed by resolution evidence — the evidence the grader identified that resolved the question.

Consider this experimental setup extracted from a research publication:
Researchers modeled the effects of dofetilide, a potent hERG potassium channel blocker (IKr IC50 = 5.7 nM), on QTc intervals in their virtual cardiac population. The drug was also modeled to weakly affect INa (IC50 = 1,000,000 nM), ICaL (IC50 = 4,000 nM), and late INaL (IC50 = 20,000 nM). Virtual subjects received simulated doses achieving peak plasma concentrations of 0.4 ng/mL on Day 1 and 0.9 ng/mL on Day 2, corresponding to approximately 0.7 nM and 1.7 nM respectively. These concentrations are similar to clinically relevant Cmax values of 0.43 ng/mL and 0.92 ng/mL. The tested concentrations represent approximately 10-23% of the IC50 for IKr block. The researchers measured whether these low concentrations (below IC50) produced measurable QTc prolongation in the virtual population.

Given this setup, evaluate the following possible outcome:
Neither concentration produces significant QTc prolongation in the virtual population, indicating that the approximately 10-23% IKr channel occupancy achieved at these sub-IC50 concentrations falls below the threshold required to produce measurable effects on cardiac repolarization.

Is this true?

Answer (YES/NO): NO